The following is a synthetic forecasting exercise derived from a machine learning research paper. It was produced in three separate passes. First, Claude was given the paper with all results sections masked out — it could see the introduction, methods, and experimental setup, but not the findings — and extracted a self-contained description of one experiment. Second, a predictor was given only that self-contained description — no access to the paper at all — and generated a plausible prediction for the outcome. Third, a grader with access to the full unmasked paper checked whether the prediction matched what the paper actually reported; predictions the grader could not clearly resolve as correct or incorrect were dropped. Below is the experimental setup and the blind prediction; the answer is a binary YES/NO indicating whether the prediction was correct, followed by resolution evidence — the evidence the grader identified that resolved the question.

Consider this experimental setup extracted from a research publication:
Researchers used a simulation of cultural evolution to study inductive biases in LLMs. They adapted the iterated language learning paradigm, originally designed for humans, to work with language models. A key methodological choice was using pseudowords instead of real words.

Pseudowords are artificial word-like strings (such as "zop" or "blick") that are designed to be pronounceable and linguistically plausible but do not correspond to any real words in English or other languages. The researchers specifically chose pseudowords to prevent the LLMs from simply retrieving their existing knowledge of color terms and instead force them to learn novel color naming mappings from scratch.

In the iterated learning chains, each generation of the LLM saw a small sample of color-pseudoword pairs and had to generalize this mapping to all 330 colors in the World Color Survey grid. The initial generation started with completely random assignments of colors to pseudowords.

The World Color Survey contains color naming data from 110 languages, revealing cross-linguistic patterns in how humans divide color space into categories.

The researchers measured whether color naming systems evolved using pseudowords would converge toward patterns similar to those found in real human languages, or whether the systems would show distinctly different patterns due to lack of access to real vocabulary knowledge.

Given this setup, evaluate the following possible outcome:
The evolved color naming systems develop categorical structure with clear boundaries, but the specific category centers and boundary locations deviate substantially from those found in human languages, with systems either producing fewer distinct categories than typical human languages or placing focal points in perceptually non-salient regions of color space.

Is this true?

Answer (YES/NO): NO